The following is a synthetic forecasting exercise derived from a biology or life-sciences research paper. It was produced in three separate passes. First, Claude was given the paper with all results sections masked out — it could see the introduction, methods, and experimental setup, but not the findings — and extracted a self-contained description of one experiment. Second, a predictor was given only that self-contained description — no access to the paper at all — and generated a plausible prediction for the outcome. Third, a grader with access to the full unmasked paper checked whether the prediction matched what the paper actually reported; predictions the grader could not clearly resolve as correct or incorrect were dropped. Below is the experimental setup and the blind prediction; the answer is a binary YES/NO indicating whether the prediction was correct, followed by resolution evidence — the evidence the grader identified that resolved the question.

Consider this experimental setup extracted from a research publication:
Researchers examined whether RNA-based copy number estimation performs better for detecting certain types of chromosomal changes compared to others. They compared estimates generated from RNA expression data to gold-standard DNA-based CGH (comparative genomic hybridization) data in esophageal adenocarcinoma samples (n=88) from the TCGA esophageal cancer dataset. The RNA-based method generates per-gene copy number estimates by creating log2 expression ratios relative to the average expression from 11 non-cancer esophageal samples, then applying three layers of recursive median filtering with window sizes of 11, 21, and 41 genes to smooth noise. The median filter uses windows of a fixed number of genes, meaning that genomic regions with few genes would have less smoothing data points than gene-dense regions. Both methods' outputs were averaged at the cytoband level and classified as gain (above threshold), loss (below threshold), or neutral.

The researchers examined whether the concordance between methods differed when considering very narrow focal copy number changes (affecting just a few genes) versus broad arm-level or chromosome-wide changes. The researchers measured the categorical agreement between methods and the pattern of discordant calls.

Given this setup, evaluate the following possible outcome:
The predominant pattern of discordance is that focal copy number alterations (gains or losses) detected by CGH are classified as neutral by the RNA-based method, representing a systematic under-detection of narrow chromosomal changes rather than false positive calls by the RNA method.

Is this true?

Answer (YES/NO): NO